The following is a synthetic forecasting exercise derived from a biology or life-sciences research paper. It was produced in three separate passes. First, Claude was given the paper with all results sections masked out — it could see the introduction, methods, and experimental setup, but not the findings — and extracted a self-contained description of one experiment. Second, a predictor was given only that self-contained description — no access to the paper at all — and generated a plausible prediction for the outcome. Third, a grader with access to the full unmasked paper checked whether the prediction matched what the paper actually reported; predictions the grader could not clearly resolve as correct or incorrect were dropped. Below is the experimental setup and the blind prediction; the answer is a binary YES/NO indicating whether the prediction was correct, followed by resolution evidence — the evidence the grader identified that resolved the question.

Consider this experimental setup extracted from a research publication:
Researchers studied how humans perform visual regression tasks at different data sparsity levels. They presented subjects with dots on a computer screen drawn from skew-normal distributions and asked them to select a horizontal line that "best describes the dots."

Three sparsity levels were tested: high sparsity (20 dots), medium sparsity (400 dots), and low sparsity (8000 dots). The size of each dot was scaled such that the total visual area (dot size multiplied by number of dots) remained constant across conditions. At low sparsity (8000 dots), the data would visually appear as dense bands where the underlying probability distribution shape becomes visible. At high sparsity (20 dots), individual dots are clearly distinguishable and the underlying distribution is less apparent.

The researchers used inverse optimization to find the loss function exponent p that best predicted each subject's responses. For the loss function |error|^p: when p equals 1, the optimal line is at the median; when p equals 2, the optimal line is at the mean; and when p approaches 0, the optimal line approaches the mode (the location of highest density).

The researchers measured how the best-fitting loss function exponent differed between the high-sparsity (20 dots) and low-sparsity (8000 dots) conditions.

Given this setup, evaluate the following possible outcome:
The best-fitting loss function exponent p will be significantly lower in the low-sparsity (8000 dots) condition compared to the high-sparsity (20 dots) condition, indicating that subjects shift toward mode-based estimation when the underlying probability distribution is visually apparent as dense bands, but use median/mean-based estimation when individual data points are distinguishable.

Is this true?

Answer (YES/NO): YES